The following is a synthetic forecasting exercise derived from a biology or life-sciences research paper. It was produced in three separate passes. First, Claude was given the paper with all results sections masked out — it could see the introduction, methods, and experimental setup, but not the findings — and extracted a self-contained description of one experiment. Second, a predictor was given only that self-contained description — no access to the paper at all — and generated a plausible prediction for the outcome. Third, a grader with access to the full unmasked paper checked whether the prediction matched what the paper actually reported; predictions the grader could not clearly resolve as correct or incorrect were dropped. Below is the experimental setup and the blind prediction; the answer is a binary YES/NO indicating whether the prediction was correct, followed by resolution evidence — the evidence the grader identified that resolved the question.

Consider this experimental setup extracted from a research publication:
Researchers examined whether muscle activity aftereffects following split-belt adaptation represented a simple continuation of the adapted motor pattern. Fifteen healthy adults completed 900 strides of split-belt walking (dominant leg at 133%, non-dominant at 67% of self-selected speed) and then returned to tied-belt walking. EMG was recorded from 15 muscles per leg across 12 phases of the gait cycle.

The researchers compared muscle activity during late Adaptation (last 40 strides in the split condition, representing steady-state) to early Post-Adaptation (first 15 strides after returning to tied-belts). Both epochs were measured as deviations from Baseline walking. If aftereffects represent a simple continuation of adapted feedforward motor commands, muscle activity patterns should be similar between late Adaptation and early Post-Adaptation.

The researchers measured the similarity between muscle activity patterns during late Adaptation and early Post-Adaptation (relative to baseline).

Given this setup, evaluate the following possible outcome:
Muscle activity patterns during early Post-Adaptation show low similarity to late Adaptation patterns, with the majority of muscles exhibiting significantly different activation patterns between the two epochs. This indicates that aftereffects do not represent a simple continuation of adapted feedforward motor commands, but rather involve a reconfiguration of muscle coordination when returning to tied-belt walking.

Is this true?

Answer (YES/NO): YES